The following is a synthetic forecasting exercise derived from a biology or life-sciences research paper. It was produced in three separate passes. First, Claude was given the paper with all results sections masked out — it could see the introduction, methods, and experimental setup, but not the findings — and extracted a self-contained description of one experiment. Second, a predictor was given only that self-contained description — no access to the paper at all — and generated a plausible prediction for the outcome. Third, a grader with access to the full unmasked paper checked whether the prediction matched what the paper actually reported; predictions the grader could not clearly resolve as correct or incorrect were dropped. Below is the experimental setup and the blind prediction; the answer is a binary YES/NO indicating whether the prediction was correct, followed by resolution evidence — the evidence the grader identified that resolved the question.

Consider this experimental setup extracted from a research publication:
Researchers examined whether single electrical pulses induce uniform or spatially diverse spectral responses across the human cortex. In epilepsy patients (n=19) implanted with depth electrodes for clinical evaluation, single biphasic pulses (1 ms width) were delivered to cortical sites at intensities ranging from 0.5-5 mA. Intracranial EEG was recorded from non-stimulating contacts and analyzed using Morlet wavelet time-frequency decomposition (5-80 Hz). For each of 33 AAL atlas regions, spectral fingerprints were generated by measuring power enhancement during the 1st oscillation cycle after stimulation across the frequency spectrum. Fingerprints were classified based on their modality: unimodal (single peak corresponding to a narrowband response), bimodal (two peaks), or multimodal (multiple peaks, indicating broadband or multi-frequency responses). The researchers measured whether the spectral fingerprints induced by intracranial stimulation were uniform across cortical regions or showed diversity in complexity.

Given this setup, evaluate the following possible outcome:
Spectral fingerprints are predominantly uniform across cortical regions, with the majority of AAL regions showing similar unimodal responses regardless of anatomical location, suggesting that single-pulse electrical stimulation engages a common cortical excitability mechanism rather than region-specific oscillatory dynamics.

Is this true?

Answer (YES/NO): NO